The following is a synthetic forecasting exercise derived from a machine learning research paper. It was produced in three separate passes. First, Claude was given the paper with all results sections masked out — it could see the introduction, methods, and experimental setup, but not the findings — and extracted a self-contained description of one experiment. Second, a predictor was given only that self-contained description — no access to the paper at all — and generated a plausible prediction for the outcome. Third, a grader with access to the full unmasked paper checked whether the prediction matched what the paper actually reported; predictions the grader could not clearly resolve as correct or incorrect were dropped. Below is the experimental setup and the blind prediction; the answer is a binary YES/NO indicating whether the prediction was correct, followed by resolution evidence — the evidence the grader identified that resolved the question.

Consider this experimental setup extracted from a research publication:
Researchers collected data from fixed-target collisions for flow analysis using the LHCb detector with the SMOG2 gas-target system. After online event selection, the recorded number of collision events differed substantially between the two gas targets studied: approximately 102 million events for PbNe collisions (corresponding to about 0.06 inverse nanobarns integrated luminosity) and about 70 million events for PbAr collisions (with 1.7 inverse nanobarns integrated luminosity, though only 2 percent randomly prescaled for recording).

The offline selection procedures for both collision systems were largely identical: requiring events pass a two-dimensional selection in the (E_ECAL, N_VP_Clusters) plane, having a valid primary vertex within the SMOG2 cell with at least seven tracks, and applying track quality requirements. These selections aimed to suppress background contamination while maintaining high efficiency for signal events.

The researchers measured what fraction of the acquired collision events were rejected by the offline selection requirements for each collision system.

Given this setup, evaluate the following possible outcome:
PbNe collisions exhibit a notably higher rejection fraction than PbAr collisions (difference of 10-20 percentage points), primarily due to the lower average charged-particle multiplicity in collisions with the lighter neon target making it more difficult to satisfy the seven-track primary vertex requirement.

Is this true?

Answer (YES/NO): NO